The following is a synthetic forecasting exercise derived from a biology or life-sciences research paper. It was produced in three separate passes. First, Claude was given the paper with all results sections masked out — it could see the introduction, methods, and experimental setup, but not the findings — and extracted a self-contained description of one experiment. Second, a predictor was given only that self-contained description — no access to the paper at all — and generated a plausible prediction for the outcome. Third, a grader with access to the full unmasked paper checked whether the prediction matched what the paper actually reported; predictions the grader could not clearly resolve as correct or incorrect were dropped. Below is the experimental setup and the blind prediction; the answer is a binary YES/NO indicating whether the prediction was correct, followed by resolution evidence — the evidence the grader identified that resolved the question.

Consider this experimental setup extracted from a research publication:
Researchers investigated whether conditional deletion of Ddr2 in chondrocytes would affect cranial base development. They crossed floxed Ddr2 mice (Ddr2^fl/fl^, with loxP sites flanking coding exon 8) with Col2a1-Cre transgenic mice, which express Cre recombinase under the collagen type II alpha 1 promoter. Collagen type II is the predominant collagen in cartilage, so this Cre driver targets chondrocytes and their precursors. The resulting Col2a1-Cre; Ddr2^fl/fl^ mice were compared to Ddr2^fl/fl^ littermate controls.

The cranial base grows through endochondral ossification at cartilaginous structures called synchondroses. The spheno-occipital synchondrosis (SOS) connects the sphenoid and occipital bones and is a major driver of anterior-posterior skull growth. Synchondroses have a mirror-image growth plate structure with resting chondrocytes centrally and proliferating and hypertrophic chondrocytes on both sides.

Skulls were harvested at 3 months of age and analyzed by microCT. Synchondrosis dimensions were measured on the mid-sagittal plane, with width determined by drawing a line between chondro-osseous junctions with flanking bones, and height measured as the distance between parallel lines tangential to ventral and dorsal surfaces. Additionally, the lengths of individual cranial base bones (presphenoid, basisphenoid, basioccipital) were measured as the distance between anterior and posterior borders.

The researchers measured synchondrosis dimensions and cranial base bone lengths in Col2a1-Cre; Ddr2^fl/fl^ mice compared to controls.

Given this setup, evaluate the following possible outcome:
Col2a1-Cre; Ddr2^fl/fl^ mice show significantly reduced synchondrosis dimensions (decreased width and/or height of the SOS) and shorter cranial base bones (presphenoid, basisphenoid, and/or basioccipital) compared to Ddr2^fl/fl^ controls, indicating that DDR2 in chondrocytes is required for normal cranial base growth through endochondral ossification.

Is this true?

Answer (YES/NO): NO